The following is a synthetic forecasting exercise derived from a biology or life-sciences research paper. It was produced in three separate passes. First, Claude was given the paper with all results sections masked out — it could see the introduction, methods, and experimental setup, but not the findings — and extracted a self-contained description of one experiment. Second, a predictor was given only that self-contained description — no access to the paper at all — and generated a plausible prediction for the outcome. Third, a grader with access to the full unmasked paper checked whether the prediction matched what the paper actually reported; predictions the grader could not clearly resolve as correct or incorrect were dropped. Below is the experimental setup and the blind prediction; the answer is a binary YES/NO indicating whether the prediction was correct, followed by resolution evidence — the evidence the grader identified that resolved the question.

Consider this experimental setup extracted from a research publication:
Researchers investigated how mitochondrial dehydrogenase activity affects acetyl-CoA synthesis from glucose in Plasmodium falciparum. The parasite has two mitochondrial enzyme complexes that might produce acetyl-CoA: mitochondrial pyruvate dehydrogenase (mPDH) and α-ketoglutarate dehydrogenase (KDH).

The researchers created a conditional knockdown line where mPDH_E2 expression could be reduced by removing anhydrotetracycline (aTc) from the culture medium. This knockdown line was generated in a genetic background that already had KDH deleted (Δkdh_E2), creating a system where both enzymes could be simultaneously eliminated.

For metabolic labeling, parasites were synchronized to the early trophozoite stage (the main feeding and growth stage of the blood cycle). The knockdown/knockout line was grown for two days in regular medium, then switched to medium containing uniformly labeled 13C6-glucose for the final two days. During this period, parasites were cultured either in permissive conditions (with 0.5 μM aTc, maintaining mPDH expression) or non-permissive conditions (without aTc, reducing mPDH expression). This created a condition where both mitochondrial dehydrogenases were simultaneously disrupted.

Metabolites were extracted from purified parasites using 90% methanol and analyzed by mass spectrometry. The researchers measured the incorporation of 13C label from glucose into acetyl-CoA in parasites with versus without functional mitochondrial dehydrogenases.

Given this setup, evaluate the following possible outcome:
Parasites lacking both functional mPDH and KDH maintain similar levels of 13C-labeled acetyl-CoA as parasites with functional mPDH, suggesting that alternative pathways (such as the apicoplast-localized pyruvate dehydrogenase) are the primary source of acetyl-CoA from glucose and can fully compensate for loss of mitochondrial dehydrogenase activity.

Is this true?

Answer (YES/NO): NO